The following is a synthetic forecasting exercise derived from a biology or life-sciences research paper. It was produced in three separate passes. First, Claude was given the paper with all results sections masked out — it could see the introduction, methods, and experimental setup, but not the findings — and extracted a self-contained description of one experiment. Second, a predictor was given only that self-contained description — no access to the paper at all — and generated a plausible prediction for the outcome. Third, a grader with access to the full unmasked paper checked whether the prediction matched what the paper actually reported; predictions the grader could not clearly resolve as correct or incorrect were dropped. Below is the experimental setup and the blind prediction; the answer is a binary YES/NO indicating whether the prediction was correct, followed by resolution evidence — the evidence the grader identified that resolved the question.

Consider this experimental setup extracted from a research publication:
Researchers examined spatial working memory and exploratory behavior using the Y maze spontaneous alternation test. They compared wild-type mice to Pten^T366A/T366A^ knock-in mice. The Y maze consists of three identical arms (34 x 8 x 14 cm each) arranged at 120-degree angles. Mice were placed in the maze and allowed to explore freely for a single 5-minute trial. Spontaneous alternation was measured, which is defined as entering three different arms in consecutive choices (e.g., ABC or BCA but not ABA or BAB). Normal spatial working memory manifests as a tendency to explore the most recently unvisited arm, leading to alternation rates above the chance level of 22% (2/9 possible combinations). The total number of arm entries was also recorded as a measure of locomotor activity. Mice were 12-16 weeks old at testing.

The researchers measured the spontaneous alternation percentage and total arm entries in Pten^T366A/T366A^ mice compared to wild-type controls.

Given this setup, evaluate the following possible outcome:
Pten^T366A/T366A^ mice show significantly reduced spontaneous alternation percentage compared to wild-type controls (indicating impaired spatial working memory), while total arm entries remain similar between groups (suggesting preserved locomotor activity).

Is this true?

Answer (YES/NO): NO